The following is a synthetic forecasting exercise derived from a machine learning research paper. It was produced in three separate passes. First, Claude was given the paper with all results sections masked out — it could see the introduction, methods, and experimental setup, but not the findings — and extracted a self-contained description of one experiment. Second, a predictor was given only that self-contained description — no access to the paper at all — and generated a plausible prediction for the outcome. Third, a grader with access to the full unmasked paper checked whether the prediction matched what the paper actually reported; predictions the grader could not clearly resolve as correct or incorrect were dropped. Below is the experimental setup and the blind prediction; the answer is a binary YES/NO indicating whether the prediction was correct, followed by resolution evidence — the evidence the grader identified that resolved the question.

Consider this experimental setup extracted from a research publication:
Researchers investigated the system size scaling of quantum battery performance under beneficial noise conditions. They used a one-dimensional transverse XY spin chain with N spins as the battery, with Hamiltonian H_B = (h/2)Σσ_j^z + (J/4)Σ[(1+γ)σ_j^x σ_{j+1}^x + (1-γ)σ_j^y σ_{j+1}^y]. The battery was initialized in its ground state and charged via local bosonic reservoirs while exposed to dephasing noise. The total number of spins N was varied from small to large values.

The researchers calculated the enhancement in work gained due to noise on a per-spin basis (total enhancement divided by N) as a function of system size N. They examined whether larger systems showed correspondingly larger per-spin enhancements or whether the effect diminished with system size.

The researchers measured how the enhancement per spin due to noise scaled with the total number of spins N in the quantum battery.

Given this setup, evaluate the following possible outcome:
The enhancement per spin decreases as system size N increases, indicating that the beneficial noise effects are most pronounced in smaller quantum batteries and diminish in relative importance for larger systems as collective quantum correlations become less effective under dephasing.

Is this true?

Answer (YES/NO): NO